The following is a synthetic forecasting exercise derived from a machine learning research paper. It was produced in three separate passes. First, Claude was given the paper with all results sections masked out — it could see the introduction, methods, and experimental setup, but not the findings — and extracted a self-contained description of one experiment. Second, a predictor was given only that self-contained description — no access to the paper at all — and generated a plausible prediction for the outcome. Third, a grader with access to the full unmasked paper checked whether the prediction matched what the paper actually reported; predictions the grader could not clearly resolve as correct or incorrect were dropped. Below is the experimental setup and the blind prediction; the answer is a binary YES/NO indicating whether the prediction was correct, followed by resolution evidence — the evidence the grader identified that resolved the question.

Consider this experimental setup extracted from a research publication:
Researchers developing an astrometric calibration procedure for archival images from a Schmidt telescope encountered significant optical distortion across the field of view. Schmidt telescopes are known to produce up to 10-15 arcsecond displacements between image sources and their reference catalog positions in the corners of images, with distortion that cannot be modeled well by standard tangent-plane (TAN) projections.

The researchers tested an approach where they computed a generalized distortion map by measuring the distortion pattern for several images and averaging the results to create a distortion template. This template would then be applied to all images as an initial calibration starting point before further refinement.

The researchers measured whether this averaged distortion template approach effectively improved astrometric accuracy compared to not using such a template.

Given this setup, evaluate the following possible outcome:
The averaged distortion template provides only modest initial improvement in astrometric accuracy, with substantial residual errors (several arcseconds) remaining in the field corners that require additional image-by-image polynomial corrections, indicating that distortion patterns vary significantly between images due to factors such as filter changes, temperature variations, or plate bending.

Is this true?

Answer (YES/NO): NO